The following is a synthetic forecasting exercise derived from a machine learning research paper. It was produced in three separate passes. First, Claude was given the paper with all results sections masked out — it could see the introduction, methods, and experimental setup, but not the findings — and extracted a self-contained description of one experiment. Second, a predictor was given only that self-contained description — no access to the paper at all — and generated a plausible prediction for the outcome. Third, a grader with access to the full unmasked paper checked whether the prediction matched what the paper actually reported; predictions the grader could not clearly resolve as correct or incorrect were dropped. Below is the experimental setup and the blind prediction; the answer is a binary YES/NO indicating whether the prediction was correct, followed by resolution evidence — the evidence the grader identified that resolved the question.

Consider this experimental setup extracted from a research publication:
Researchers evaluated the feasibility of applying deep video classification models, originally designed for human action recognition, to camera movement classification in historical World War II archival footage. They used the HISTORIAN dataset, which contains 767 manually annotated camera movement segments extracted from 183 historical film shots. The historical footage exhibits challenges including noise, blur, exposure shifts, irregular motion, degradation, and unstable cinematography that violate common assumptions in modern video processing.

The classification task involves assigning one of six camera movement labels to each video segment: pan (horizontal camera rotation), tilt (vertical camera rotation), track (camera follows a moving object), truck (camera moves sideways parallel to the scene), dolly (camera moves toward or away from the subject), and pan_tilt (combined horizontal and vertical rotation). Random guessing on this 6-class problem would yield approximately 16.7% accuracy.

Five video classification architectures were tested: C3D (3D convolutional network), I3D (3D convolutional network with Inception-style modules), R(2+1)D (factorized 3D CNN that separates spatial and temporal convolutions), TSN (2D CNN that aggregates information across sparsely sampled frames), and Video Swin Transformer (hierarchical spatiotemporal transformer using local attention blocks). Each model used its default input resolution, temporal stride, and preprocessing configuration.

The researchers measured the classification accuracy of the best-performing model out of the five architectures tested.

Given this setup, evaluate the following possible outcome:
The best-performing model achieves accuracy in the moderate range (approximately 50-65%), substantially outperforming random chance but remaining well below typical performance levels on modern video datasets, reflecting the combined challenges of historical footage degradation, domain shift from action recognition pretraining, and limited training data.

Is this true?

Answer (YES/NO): NO